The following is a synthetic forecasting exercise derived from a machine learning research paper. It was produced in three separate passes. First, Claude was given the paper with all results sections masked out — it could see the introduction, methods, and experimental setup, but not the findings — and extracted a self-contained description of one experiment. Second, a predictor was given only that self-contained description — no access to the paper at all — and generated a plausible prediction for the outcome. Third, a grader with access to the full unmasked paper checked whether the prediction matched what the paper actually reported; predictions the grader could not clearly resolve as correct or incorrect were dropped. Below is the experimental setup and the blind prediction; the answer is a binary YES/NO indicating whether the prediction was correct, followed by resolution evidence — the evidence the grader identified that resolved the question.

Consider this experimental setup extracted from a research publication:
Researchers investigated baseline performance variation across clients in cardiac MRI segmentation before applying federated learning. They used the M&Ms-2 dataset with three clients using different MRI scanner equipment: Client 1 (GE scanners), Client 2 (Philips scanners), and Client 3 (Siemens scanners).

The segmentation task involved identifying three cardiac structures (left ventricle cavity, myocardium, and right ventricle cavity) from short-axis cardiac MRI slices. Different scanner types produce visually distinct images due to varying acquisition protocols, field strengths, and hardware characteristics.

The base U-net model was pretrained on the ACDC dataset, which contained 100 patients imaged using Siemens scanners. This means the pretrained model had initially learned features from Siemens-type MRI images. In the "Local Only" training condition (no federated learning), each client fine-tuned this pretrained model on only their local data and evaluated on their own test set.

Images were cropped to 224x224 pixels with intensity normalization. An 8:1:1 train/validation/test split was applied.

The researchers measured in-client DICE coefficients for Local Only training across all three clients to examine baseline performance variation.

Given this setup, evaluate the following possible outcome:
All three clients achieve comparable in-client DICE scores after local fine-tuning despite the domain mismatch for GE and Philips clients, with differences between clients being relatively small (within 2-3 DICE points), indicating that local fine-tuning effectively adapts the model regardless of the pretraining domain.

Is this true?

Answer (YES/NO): NO